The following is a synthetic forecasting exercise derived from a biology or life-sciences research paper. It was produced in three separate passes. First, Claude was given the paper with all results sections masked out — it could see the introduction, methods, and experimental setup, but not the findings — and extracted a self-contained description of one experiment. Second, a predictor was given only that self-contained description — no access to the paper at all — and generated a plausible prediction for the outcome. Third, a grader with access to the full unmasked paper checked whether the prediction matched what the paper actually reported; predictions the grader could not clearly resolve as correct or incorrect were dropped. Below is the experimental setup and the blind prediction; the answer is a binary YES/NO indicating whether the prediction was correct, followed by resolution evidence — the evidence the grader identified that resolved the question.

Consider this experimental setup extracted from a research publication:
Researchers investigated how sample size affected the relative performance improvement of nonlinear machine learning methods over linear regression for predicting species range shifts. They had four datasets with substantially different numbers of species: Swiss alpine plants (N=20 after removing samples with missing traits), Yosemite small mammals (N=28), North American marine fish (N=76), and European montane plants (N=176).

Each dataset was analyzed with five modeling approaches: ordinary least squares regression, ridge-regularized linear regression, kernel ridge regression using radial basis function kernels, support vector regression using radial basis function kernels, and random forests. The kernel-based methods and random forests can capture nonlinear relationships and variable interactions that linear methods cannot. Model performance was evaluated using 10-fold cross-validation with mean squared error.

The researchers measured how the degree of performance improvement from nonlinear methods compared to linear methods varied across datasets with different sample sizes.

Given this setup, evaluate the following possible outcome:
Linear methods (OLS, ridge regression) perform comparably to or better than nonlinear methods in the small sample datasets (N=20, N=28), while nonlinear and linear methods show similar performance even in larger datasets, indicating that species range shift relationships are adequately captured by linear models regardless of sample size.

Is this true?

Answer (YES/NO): NO